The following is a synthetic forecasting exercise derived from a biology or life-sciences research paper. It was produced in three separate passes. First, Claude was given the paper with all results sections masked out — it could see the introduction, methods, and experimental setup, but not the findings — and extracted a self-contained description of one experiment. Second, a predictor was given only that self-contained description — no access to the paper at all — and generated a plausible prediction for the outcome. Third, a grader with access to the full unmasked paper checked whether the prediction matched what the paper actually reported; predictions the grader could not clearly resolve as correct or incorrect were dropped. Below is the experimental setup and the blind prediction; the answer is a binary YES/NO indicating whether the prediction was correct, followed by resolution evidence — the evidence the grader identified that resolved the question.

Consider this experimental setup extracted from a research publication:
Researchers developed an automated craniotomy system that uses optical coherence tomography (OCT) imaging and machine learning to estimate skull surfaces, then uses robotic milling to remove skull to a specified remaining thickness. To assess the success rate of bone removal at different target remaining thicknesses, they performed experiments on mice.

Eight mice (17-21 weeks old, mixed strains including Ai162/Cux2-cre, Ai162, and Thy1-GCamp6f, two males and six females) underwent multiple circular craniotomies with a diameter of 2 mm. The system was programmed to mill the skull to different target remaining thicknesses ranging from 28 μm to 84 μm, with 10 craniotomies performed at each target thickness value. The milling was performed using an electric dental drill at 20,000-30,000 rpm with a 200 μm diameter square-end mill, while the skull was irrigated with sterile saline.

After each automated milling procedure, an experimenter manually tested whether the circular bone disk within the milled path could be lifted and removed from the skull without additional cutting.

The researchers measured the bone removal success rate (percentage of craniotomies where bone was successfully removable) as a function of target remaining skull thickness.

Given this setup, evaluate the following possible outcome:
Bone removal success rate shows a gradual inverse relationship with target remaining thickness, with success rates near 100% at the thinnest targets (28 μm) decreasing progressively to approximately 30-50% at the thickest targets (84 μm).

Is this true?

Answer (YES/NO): NO